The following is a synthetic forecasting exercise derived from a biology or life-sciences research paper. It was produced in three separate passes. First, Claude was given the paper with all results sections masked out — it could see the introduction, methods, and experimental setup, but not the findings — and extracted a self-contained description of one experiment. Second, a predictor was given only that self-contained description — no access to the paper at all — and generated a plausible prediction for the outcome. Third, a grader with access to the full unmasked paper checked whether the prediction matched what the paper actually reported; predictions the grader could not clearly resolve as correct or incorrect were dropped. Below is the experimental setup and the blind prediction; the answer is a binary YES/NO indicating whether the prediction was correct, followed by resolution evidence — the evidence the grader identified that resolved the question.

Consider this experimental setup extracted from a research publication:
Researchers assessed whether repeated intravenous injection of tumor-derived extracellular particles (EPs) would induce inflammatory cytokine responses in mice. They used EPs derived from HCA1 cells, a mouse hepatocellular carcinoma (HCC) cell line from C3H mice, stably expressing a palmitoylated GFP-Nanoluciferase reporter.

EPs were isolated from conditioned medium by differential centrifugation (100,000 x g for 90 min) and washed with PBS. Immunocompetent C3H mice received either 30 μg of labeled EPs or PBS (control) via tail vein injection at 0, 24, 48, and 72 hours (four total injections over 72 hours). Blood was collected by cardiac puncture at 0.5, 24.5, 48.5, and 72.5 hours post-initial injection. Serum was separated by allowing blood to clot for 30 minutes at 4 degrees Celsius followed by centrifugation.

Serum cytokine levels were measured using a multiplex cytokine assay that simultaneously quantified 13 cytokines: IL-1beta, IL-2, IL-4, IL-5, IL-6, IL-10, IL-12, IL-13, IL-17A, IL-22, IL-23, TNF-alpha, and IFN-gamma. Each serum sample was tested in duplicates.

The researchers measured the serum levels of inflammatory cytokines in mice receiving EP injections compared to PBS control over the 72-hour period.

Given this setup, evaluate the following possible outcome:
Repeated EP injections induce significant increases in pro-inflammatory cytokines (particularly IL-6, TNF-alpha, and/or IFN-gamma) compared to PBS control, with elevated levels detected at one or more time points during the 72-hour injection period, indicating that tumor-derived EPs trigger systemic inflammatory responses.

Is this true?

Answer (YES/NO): NO